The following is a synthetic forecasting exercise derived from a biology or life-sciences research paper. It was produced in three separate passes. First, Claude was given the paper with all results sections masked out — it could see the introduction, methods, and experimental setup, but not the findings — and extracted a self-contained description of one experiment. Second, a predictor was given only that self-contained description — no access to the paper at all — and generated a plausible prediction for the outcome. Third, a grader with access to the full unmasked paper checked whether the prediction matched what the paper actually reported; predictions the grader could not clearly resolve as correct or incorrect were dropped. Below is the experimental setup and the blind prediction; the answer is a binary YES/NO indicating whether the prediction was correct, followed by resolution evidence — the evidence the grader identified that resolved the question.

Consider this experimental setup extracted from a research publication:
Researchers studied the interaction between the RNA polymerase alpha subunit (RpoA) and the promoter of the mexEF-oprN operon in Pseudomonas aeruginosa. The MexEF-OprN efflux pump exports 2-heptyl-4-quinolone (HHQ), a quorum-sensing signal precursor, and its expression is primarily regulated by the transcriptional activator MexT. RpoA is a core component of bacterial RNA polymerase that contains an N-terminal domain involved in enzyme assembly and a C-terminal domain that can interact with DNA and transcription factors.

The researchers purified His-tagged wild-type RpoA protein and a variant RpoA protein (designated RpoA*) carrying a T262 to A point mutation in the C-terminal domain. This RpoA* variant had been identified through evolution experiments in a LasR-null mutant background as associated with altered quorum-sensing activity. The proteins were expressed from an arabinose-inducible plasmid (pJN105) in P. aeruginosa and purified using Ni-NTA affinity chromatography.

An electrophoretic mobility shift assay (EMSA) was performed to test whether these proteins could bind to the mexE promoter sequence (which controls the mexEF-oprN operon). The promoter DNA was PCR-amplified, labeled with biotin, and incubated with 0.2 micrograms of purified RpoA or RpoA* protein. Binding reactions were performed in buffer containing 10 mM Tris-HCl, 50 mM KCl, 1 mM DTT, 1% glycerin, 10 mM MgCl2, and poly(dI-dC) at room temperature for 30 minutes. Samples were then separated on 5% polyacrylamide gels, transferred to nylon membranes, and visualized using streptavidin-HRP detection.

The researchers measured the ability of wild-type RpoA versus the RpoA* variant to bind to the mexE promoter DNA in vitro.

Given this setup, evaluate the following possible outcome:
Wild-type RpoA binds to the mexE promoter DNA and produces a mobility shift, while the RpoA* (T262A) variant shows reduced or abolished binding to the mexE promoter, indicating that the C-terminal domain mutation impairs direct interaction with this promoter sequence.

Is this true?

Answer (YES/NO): YES